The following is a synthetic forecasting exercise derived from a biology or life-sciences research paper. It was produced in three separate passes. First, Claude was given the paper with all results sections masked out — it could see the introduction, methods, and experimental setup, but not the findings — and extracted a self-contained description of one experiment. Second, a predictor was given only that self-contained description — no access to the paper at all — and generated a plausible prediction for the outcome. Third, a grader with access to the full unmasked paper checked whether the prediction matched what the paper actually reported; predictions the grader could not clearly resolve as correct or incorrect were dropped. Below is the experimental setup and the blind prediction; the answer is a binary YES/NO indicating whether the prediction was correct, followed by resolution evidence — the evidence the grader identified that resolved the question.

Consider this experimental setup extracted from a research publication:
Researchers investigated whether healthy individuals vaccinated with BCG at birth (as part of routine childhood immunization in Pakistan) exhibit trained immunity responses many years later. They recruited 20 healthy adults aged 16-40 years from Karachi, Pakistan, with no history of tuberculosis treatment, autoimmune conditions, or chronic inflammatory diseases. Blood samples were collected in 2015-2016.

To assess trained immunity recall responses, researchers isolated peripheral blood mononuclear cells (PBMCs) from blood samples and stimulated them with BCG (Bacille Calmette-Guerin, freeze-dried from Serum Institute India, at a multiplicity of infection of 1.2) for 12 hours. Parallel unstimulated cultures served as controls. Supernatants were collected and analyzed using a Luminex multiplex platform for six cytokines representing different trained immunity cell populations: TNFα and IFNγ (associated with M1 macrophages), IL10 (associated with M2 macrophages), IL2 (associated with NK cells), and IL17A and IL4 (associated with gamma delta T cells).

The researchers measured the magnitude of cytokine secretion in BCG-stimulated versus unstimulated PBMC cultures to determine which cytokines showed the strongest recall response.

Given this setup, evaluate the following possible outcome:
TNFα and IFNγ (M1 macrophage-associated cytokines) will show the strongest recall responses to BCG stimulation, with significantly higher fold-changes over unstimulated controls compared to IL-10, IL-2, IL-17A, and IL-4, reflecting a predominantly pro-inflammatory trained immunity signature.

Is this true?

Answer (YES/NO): YES